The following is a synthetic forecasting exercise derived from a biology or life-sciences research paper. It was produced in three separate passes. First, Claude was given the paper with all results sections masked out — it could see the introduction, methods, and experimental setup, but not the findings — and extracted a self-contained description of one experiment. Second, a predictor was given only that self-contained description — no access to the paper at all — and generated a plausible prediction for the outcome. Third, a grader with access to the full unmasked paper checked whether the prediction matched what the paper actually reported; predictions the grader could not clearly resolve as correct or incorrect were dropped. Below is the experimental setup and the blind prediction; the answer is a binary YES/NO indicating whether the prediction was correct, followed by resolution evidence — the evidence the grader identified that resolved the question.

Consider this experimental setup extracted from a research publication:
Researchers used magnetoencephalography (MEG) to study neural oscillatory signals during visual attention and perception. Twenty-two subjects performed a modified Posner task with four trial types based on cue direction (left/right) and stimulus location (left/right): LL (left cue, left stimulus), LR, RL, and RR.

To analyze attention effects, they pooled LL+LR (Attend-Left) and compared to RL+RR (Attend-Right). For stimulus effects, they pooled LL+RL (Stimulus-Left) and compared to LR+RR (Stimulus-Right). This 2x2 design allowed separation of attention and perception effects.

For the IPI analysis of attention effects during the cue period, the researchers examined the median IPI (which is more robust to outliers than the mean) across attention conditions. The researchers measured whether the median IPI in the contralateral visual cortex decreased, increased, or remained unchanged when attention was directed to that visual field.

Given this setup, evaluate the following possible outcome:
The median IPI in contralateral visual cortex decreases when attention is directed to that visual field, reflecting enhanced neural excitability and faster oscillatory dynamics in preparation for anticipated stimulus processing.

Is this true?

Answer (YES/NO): YES